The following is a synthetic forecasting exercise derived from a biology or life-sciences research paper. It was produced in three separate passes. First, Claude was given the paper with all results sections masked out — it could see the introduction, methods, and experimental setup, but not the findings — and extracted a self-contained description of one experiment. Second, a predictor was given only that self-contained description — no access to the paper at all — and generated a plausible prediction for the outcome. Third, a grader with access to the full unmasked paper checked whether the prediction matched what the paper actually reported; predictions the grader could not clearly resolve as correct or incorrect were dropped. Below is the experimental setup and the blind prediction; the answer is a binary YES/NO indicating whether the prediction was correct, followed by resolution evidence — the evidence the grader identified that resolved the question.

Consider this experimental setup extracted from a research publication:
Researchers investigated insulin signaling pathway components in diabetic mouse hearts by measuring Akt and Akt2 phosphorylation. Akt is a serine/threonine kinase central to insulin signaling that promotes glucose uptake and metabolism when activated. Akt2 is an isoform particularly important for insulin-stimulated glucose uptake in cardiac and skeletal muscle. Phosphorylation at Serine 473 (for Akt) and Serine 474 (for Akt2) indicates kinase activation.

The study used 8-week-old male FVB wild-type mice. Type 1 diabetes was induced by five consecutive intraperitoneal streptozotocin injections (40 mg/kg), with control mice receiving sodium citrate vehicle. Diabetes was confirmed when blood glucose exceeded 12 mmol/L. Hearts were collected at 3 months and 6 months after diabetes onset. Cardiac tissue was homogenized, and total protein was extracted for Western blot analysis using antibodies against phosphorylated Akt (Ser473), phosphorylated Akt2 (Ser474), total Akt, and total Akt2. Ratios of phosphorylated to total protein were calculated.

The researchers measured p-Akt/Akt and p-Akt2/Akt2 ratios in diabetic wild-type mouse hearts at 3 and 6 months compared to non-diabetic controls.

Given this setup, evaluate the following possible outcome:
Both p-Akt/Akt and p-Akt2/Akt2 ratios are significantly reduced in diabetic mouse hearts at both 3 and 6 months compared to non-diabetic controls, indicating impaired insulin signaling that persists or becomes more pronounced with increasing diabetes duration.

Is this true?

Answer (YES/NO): YES